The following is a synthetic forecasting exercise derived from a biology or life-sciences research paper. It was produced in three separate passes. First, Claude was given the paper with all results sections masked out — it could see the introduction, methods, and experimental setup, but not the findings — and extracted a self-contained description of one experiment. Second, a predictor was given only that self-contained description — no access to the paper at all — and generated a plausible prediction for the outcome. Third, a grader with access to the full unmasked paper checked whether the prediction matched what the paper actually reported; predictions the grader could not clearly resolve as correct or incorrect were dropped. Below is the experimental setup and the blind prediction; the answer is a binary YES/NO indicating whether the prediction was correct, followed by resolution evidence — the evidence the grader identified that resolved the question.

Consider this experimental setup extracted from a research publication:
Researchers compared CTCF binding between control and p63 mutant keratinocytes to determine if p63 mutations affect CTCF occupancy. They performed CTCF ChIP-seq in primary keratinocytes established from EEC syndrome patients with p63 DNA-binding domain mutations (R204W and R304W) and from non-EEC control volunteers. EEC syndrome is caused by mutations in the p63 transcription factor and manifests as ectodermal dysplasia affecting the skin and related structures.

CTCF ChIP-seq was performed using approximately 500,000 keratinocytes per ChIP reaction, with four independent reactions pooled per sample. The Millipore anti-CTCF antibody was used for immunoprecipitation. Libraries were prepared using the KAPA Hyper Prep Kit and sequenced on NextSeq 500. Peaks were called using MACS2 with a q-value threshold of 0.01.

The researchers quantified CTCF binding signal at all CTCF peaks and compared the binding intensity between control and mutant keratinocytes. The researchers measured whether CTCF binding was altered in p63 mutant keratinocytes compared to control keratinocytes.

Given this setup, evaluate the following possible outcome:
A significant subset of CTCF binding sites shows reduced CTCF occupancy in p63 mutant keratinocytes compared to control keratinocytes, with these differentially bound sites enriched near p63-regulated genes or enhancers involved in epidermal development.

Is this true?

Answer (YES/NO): NO